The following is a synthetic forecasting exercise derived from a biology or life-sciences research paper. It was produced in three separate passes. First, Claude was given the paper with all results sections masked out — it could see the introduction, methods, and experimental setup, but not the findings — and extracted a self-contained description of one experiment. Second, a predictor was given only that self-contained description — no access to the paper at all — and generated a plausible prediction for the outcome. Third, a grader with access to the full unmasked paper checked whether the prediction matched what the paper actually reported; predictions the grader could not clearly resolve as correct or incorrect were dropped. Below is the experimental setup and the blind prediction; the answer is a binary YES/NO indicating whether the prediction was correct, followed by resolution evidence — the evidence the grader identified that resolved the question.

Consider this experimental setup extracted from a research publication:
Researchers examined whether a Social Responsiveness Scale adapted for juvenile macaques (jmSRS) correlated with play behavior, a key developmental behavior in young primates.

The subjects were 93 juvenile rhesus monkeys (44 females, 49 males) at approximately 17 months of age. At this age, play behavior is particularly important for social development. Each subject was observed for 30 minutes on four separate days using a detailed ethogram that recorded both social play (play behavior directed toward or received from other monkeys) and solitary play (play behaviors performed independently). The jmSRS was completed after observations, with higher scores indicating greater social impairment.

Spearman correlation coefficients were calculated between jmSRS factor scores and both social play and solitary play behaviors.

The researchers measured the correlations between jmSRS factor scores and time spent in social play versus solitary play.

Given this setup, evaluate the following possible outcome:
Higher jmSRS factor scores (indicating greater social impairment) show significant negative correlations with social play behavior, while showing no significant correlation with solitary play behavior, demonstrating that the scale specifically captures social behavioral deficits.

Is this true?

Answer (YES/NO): NO